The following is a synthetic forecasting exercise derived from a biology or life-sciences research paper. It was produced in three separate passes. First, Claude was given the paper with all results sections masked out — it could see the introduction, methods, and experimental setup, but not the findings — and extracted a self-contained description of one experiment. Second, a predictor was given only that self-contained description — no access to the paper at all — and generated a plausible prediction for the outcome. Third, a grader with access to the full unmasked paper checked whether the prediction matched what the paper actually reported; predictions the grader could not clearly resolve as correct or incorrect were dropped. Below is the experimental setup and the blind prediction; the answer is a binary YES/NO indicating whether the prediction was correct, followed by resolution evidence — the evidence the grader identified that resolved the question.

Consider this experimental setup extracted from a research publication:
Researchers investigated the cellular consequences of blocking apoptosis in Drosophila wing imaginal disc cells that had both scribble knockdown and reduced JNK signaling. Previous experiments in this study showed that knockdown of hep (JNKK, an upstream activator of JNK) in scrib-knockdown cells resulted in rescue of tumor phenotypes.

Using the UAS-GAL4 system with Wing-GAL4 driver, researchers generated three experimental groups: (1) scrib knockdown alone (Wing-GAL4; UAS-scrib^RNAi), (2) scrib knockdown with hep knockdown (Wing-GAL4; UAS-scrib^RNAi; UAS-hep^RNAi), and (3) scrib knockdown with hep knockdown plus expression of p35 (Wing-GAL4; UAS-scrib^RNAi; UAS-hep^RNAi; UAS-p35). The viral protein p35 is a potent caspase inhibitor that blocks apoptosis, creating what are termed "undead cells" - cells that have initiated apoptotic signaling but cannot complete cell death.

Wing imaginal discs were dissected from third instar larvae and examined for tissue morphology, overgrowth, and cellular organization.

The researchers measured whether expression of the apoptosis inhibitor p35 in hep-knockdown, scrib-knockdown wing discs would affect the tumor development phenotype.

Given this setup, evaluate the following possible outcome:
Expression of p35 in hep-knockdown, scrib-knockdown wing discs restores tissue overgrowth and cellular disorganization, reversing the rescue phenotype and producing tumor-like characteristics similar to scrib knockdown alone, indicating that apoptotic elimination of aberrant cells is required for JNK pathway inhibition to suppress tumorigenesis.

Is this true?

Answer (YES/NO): YES